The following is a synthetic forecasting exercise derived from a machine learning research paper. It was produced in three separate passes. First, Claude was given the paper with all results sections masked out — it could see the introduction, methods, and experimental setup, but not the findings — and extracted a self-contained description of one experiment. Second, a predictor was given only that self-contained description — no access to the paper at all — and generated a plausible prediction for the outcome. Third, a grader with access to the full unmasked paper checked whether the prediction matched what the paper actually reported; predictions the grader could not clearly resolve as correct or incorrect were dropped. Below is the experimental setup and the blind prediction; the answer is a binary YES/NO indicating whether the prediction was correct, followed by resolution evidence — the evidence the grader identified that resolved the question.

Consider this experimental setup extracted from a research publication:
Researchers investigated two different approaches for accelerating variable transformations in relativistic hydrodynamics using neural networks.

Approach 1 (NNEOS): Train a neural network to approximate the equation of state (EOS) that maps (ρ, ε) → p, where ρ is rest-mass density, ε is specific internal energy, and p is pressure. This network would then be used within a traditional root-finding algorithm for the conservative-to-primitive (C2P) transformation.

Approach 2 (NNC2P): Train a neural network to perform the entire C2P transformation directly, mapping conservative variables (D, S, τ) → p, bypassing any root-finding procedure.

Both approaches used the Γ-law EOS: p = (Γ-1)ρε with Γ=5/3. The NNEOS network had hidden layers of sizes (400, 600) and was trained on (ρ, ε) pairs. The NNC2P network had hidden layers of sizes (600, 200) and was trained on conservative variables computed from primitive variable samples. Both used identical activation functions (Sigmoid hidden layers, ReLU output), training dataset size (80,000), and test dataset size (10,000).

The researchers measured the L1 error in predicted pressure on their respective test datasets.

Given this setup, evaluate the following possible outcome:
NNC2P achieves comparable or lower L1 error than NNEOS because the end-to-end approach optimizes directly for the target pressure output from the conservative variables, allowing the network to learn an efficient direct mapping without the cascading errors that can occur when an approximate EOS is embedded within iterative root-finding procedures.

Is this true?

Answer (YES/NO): NO